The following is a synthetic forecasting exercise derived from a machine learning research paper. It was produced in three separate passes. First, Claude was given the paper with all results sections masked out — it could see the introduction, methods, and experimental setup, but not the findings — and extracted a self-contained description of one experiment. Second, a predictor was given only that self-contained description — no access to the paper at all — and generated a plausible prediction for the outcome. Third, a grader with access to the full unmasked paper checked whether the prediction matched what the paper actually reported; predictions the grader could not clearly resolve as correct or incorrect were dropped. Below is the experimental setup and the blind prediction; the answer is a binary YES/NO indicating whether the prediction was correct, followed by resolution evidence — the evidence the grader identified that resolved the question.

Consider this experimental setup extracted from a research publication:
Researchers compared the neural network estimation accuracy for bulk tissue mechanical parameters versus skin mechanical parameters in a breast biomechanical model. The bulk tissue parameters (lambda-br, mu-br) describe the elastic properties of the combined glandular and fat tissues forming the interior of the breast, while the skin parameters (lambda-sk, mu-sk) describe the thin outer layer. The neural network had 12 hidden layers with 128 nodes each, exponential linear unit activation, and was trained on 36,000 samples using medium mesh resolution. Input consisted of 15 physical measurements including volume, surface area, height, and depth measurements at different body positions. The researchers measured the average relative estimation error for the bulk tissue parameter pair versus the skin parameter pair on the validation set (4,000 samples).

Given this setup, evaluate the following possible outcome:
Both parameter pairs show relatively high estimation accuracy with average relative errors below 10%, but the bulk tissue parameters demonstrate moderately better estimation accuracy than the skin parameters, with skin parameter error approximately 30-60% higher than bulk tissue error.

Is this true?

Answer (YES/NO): NO